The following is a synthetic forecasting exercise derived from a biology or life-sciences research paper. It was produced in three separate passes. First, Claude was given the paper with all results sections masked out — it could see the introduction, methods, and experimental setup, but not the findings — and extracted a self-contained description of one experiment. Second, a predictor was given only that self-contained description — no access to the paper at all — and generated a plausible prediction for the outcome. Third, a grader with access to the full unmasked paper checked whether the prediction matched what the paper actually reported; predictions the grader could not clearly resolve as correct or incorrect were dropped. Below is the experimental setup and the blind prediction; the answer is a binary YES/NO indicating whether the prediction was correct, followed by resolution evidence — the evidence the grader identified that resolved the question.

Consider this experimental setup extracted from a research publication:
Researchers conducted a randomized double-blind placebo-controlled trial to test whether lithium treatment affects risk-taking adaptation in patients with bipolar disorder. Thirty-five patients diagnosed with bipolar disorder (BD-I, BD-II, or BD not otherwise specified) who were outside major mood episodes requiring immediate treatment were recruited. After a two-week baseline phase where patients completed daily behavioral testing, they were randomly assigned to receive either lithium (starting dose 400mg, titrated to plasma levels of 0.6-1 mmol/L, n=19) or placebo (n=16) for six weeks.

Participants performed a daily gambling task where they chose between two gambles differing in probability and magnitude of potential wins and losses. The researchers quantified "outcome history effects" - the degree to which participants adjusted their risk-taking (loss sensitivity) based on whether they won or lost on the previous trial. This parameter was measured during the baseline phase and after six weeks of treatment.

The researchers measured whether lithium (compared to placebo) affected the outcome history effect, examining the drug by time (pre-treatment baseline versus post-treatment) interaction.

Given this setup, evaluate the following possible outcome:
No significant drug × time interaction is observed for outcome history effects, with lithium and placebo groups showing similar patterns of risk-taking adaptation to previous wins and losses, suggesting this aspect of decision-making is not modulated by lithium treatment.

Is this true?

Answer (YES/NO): YES